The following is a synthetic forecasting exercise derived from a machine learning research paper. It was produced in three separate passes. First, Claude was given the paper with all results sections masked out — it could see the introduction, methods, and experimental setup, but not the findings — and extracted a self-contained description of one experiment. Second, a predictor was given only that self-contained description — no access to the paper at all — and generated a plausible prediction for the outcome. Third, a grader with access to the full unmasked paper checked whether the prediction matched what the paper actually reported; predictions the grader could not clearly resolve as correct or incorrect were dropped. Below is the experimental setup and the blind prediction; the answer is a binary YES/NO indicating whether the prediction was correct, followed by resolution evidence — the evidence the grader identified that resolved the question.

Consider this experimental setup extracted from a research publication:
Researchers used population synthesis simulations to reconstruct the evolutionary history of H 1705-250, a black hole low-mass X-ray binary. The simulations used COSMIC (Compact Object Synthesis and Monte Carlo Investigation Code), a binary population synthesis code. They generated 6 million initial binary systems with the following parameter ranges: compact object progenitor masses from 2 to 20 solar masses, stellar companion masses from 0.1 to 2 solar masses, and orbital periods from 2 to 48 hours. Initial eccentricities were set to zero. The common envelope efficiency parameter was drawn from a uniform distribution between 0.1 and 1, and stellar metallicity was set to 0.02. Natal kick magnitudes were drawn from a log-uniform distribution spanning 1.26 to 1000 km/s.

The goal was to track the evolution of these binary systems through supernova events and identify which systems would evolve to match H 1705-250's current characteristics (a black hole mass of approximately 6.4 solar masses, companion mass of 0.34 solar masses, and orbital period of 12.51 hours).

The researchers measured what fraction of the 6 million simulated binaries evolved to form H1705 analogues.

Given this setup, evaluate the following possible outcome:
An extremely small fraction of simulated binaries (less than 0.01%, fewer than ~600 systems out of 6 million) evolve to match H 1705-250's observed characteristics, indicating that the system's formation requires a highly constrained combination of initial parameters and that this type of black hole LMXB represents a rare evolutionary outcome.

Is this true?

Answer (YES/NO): NO